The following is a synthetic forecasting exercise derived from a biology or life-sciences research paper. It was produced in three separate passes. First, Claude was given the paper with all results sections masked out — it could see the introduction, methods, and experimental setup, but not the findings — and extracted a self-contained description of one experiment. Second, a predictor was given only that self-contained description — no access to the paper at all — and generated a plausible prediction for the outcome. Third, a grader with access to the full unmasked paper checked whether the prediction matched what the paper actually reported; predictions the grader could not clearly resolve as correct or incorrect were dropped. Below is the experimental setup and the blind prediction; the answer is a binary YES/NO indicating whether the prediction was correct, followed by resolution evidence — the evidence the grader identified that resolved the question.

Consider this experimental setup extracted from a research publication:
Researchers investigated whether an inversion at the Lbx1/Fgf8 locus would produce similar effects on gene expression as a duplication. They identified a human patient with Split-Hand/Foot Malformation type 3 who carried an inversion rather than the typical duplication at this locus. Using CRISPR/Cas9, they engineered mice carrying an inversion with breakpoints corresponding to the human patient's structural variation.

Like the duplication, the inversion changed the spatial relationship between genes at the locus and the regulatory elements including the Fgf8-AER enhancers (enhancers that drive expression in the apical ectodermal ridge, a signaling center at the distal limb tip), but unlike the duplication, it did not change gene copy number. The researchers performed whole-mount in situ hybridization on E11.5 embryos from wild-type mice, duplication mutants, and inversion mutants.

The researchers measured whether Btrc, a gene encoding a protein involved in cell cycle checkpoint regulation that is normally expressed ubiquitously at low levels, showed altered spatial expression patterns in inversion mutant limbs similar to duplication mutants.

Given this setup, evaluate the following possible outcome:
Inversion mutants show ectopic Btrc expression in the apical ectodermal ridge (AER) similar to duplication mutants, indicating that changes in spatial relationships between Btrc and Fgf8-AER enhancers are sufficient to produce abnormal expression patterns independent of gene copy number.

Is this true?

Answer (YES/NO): YES